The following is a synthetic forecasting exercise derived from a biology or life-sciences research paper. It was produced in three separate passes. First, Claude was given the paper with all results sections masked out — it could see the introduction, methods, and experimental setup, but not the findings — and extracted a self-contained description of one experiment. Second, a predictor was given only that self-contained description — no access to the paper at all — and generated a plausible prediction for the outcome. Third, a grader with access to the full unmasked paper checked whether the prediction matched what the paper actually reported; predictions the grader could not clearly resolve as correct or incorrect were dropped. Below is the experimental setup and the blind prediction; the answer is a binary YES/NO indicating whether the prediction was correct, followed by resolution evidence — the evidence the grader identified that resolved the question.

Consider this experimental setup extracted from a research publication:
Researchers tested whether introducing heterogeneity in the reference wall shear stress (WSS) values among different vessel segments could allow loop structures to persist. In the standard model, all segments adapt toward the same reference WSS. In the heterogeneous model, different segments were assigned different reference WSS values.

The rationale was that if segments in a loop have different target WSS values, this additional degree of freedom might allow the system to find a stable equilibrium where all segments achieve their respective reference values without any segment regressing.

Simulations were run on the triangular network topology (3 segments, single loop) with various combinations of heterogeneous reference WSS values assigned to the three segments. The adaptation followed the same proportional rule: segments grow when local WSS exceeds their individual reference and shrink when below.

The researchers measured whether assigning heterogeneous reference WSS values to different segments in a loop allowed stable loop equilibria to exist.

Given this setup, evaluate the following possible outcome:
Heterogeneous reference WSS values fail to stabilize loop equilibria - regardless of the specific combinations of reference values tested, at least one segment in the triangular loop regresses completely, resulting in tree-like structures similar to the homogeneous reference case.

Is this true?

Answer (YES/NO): YES